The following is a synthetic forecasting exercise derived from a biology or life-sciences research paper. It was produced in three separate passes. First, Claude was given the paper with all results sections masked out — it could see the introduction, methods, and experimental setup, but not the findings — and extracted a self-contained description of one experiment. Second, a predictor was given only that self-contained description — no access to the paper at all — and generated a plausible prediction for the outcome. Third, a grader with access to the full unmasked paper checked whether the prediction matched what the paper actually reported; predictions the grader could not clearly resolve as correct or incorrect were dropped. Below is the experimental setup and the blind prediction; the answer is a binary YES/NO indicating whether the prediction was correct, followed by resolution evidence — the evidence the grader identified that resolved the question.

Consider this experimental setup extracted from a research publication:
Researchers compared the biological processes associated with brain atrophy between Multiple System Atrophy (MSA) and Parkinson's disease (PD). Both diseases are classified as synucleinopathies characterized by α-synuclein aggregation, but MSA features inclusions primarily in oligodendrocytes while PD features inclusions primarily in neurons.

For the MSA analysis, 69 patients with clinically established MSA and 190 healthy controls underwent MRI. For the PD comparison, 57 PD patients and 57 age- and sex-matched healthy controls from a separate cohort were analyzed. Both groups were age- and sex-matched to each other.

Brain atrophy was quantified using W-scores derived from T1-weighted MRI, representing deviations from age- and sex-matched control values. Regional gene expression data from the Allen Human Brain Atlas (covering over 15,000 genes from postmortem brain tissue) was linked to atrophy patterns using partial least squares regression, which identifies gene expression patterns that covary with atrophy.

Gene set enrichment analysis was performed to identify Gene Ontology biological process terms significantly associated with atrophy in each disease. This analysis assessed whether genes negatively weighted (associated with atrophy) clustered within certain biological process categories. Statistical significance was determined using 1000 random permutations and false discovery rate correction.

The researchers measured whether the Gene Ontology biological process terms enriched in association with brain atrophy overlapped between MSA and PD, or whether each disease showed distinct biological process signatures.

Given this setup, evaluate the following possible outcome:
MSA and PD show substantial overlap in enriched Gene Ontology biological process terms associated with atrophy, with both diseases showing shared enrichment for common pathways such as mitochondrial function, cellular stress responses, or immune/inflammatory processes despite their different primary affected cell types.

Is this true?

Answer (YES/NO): NO